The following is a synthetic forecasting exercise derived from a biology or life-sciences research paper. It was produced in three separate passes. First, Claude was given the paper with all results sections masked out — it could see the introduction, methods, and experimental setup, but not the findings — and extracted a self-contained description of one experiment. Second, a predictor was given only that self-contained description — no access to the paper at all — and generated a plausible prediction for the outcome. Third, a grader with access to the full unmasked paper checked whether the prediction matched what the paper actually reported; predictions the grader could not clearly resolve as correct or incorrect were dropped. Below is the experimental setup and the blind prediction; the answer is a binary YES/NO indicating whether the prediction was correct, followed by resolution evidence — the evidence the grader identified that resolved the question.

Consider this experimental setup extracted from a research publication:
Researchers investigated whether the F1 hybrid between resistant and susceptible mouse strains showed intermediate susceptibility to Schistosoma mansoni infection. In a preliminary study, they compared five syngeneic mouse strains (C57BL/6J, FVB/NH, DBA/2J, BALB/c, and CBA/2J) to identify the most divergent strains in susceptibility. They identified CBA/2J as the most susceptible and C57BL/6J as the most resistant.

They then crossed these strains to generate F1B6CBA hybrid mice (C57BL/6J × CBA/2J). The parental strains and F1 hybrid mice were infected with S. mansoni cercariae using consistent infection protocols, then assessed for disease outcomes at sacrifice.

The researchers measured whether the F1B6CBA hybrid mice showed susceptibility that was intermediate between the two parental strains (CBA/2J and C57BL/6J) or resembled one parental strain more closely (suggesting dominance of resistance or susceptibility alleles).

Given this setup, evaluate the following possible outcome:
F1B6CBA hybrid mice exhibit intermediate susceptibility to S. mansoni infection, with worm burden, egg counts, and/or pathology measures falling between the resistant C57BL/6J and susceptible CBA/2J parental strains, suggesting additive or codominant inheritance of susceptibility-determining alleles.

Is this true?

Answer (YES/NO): YES